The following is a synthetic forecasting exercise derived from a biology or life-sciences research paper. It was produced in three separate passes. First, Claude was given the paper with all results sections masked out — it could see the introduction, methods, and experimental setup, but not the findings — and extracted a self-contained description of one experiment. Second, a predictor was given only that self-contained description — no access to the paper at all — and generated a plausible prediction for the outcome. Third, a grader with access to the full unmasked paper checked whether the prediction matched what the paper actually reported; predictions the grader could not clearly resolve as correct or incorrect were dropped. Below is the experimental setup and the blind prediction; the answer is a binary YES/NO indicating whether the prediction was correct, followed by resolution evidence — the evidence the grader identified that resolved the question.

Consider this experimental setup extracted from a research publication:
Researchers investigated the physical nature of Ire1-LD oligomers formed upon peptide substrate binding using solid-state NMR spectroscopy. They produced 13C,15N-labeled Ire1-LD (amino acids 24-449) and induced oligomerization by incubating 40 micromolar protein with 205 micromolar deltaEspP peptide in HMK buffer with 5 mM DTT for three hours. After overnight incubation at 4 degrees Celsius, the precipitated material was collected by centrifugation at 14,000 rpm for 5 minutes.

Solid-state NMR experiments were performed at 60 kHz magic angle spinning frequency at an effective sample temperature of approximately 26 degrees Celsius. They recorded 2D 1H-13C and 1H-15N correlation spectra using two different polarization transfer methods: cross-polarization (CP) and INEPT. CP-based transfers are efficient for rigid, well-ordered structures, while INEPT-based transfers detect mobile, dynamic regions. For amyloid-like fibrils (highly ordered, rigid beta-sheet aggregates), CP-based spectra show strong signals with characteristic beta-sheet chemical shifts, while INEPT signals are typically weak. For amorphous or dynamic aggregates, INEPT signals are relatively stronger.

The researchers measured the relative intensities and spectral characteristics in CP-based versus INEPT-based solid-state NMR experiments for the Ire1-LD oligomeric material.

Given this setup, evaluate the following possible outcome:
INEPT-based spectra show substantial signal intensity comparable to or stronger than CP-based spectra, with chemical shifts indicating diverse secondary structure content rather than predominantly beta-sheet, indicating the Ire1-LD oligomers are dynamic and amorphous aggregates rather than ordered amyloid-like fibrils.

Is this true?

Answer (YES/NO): NO